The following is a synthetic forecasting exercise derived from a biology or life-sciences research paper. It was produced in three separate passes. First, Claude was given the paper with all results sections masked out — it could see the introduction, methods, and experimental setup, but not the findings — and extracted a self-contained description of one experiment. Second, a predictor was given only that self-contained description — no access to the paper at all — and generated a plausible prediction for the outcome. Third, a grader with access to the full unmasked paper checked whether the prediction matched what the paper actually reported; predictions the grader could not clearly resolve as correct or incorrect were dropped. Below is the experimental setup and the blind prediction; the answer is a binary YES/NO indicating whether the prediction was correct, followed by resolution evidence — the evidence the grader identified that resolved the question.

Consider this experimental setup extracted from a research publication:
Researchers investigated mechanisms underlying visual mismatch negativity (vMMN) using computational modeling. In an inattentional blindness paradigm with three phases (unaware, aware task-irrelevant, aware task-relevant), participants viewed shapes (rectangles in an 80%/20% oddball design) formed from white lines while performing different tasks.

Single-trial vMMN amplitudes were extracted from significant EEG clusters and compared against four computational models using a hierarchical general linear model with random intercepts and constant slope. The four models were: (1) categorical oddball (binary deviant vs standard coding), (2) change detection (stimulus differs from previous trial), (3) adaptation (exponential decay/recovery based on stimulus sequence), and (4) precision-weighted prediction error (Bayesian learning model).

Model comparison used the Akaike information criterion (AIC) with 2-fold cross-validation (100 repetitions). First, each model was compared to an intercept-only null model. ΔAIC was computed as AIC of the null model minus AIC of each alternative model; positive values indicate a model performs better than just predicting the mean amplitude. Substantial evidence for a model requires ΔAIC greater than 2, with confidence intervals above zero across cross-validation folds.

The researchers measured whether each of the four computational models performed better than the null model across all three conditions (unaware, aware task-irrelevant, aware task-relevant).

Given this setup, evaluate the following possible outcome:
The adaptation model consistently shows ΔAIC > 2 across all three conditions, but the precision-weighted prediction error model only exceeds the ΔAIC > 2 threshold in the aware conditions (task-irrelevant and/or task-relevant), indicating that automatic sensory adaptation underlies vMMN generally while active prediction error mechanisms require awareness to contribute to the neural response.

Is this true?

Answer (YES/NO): NO